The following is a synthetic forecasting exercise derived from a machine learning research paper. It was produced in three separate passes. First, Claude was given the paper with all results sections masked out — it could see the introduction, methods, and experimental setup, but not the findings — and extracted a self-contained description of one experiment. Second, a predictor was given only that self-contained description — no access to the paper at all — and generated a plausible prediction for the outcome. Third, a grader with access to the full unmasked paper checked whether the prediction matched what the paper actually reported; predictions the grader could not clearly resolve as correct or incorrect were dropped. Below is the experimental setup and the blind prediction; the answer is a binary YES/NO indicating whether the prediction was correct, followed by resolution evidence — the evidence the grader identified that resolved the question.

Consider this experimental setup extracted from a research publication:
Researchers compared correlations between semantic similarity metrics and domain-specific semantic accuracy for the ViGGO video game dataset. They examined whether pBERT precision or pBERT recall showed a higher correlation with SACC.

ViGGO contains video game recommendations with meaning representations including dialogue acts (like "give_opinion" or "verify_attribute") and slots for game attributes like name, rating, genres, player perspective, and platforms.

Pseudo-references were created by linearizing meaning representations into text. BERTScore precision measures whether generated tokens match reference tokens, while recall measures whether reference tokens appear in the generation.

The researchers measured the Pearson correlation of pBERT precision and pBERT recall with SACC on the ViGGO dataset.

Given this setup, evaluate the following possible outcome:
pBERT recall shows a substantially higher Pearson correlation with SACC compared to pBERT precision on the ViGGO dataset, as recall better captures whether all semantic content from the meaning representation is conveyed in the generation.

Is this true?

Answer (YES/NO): NO